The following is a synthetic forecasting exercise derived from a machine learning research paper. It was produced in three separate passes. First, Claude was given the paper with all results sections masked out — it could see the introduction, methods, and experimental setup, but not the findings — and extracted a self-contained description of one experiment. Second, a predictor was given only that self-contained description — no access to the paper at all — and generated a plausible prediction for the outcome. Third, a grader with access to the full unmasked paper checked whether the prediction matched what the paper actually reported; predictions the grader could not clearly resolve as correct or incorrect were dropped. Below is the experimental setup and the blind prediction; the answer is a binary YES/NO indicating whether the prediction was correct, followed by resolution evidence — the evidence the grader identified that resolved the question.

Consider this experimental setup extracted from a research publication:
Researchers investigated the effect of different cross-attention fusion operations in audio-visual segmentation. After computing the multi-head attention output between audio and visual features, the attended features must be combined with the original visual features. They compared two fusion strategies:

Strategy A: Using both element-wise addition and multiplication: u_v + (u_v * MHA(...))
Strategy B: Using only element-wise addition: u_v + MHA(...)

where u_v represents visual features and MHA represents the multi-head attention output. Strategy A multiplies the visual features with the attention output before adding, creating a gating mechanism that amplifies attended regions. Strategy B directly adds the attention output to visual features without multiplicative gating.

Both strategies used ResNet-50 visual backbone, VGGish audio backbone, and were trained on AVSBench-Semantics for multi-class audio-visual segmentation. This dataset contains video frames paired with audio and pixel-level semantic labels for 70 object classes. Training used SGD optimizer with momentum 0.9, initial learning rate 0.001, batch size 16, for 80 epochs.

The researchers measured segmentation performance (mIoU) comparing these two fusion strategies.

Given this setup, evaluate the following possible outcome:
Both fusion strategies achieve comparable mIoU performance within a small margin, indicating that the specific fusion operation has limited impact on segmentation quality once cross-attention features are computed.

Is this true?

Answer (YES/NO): NO